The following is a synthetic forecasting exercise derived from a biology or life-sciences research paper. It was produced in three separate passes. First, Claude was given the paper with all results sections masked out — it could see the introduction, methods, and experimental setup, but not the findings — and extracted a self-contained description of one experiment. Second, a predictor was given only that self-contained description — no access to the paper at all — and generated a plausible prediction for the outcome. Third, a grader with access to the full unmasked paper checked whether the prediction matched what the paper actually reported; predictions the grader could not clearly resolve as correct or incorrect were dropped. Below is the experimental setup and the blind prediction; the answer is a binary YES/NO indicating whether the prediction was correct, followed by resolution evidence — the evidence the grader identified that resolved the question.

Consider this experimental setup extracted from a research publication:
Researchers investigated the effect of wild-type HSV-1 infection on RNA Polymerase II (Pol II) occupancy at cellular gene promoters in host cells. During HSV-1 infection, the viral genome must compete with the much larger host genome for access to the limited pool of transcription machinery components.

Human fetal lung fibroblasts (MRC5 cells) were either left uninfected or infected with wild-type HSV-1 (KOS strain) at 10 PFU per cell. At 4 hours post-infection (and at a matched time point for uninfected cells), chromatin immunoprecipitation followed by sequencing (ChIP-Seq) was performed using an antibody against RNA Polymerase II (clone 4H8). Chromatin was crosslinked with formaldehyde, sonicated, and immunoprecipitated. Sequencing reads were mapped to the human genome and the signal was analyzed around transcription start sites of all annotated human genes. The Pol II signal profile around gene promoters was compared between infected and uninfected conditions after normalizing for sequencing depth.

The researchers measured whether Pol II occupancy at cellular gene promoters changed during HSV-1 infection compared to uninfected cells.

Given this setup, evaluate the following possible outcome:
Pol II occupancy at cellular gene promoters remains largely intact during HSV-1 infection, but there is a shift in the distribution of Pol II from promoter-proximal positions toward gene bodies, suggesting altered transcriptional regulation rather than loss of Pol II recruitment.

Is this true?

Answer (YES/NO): NO